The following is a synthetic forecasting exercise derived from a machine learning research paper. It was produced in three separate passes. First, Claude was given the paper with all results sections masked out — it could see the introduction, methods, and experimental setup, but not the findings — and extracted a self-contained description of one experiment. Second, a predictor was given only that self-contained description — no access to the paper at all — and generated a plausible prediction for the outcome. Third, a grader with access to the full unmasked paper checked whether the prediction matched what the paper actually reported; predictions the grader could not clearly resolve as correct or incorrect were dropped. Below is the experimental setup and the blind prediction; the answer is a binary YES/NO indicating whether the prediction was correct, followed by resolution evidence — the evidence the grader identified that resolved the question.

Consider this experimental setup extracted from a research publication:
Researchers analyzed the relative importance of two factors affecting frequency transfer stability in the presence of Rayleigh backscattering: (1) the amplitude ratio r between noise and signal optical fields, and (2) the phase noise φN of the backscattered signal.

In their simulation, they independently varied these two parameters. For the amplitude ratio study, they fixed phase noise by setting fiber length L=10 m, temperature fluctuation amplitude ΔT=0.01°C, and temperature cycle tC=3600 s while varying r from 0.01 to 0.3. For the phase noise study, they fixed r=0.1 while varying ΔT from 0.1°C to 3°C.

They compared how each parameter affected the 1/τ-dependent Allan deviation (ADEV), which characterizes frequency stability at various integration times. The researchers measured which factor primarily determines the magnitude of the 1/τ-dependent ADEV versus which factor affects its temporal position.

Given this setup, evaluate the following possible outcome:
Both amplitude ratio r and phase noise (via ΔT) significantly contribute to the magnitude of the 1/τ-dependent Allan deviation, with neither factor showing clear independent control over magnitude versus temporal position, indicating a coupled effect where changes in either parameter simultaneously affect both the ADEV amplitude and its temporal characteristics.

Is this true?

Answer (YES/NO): NO